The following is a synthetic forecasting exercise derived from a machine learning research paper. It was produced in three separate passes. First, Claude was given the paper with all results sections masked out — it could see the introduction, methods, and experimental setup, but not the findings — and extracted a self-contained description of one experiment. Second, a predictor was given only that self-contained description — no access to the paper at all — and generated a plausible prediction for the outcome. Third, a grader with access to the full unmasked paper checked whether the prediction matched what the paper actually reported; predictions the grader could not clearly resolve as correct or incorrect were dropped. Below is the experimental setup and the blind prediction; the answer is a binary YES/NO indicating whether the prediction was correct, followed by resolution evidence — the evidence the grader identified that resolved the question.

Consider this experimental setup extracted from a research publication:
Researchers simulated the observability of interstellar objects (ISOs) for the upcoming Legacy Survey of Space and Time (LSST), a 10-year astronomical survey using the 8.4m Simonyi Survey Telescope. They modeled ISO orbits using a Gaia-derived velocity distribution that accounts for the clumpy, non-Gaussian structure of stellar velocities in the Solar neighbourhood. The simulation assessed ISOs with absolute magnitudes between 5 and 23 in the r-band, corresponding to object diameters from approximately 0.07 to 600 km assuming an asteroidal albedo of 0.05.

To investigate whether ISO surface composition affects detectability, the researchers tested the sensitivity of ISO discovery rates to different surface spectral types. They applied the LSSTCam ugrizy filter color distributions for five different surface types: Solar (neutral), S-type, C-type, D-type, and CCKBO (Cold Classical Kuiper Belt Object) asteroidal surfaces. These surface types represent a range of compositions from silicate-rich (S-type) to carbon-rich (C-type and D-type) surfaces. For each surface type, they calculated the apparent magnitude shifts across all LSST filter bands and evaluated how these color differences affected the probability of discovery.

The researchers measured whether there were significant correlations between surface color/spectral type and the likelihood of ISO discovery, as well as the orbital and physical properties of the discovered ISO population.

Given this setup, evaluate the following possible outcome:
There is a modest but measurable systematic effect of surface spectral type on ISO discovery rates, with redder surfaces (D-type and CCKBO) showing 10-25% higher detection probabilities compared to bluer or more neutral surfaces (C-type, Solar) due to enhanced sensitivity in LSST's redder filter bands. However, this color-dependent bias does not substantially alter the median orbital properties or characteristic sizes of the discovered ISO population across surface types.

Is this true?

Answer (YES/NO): NO